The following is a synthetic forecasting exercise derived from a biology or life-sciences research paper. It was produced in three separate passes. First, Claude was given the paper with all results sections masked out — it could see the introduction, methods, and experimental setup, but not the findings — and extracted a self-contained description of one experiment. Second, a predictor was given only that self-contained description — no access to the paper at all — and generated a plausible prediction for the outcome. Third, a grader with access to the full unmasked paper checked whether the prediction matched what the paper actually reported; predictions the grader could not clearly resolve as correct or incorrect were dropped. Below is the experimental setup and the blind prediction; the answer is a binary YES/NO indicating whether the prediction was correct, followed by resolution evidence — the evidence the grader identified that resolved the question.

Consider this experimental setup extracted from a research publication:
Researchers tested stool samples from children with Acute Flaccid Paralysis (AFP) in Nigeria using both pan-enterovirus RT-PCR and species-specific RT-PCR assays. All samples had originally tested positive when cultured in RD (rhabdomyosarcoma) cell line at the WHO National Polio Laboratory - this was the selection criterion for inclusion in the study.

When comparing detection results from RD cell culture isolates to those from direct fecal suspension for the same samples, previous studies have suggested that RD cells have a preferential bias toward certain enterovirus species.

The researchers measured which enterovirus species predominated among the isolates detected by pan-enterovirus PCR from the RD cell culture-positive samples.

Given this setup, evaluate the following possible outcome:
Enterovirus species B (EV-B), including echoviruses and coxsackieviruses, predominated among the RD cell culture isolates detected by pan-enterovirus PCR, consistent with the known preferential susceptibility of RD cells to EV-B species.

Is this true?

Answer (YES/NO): YES